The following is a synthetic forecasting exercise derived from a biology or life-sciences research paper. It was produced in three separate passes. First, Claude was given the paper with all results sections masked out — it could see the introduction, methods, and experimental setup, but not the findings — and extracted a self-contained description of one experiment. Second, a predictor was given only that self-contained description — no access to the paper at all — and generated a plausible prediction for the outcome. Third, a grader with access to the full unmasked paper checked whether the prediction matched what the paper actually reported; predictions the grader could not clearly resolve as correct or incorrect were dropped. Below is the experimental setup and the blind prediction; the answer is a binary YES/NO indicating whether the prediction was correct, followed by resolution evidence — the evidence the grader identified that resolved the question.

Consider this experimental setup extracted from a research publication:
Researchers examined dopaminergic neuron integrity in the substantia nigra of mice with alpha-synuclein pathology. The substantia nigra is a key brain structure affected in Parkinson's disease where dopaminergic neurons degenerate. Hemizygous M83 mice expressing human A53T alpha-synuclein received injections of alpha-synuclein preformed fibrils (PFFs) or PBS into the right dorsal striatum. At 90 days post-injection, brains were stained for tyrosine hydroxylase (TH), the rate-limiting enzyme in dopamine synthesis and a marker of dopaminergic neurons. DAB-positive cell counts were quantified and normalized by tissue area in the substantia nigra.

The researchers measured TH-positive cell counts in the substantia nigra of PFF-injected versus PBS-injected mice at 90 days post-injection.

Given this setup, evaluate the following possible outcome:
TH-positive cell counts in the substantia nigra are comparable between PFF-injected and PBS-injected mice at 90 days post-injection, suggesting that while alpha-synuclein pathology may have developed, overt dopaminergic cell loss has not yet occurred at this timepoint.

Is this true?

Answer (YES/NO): YES